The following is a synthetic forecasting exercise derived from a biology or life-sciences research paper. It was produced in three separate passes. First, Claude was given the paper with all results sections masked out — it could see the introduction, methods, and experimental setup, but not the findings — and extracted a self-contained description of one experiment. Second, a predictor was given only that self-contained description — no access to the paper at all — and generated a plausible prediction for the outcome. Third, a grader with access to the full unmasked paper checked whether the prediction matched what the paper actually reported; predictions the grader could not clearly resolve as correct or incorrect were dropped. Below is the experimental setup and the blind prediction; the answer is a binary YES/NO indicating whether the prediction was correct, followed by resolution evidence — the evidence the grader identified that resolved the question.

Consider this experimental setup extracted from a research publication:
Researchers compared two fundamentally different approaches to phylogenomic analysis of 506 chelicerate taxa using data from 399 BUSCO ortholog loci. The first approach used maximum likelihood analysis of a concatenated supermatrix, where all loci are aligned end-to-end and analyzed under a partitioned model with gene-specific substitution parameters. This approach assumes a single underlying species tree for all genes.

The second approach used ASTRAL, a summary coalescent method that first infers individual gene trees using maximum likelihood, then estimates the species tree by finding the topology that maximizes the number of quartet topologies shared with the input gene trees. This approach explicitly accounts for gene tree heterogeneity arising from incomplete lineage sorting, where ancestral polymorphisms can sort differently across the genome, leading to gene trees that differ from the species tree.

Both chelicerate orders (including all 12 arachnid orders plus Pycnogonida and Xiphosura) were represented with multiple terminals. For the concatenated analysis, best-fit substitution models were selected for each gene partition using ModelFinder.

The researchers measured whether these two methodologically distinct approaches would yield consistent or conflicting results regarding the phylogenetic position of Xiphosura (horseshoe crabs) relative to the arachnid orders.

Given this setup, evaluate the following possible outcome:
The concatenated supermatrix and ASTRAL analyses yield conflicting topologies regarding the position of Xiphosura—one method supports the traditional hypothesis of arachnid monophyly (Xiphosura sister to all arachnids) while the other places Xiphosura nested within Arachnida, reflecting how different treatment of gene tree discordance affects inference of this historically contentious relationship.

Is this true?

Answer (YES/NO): NO